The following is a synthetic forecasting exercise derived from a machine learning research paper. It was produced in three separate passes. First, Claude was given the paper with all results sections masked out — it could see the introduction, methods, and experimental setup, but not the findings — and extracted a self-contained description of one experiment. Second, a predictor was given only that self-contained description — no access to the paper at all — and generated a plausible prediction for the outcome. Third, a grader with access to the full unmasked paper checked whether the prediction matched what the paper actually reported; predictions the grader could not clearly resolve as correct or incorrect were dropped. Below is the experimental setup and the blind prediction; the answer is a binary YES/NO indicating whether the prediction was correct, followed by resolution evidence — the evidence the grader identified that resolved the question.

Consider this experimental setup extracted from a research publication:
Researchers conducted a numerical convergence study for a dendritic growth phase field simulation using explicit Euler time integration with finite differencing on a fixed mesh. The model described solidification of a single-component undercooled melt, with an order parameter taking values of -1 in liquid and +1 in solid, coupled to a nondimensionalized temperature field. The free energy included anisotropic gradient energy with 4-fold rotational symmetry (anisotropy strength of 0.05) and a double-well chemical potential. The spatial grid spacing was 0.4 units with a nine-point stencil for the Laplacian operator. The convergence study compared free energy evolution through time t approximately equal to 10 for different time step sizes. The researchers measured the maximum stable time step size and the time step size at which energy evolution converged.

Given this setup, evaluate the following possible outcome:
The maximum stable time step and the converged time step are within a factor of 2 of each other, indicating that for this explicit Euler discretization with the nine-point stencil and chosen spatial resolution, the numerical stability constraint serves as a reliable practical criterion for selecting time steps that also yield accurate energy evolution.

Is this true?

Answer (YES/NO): NO